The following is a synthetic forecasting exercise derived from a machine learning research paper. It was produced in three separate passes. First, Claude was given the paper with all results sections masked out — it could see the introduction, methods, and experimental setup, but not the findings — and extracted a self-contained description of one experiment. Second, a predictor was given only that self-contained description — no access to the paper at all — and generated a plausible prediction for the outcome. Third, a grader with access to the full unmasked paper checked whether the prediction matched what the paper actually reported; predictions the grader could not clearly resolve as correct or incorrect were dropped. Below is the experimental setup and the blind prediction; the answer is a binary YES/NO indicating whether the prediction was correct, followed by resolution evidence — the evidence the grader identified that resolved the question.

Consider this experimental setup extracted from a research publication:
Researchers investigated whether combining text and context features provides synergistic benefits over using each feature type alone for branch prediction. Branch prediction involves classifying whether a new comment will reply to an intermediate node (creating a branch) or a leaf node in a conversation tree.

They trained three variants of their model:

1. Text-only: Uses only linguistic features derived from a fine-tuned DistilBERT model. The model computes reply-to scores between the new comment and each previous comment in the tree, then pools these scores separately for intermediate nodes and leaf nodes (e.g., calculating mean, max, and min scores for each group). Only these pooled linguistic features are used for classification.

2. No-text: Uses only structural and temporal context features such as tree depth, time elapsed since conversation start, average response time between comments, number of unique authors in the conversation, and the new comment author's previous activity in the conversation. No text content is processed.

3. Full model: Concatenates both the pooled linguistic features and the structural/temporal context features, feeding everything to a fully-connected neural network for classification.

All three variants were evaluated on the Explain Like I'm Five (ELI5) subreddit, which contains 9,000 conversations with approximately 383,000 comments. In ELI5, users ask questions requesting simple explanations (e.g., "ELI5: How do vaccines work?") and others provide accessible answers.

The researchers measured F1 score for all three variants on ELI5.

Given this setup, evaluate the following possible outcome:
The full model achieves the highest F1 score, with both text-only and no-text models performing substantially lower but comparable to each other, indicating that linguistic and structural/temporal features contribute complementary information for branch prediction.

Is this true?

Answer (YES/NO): NO